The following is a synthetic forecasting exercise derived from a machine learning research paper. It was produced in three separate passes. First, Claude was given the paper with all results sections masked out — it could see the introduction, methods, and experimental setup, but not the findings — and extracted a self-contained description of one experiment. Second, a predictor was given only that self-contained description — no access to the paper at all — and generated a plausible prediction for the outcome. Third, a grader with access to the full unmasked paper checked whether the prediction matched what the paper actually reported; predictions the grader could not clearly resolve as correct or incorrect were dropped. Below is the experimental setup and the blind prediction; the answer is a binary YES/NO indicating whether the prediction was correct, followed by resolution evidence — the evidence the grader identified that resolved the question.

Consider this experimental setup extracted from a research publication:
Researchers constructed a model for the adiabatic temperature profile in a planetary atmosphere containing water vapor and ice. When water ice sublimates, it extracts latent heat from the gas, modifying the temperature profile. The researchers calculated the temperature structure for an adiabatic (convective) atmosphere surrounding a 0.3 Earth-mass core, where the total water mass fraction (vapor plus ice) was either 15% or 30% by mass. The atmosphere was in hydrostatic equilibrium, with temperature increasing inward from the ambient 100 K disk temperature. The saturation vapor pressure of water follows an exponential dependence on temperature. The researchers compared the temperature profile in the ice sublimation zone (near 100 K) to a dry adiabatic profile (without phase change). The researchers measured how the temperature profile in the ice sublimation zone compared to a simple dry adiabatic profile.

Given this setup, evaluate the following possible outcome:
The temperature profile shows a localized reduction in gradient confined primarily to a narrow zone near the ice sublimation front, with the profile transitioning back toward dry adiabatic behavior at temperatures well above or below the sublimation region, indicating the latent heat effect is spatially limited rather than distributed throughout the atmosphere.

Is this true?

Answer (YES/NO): NO